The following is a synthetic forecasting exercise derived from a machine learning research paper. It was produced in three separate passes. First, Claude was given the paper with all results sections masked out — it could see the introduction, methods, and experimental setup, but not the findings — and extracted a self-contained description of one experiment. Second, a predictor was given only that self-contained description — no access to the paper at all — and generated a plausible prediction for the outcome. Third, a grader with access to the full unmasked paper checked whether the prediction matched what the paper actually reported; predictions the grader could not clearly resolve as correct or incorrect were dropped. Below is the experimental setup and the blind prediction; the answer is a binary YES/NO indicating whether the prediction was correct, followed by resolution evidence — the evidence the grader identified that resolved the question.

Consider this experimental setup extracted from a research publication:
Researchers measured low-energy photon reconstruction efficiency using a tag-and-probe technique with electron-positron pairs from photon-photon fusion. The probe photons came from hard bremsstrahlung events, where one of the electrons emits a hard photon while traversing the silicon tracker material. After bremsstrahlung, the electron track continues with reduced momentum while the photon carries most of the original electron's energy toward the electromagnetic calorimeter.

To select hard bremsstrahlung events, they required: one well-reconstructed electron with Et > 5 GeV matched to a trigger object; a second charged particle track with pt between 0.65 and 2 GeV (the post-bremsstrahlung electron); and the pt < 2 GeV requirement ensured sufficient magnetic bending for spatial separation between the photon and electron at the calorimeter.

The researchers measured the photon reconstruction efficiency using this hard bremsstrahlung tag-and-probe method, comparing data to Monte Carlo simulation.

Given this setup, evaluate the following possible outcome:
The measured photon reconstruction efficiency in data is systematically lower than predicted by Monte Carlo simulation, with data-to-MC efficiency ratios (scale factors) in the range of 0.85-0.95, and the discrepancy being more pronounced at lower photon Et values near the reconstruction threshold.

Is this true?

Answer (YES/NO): NO